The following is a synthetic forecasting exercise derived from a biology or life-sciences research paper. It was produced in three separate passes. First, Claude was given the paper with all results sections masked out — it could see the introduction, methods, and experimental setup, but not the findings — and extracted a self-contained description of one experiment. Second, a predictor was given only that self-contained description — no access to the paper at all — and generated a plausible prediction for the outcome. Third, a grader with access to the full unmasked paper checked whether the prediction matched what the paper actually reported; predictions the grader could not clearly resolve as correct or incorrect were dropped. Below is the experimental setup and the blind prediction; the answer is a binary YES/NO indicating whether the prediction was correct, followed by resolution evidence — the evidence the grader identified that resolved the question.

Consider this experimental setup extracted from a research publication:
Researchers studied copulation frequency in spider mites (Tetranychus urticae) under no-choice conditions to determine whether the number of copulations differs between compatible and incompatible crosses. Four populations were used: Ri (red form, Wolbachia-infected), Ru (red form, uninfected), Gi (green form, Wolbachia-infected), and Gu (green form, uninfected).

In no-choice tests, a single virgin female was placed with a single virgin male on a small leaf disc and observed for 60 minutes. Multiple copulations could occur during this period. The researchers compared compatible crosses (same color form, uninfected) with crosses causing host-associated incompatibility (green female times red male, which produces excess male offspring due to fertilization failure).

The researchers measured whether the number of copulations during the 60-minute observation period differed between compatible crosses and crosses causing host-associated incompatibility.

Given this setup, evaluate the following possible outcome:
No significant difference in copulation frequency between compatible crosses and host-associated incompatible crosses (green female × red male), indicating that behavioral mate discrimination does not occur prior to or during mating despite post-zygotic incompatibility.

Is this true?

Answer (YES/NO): YES